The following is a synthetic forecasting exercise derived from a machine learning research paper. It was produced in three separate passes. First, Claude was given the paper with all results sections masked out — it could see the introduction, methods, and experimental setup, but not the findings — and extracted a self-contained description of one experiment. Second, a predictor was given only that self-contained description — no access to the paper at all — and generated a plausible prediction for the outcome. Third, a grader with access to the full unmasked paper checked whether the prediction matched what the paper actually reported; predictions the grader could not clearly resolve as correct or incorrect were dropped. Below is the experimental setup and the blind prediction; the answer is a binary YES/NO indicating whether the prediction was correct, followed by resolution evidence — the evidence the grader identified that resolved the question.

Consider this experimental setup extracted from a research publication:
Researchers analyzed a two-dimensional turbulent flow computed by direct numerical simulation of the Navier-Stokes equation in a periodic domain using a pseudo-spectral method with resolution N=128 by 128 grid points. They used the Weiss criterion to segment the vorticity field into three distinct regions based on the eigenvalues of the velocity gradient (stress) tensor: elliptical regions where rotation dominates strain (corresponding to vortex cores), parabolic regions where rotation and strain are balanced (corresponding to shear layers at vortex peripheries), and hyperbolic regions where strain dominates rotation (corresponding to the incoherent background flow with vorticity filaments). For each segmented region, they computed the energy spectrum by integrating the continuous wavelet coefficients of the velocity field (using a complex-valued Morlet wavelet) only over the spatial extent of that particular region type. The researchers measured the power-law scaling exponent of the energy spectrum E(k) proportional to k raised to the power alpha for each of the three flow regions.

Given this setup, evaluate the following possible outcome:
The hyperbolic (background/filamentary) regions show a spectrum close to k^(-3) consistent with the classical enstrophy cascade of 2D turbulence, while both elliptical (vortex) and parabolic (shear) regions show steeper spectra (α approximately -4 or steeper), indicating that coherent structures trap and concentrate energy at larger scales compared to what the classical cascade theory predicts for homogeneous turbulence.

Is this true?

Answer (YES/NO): YES